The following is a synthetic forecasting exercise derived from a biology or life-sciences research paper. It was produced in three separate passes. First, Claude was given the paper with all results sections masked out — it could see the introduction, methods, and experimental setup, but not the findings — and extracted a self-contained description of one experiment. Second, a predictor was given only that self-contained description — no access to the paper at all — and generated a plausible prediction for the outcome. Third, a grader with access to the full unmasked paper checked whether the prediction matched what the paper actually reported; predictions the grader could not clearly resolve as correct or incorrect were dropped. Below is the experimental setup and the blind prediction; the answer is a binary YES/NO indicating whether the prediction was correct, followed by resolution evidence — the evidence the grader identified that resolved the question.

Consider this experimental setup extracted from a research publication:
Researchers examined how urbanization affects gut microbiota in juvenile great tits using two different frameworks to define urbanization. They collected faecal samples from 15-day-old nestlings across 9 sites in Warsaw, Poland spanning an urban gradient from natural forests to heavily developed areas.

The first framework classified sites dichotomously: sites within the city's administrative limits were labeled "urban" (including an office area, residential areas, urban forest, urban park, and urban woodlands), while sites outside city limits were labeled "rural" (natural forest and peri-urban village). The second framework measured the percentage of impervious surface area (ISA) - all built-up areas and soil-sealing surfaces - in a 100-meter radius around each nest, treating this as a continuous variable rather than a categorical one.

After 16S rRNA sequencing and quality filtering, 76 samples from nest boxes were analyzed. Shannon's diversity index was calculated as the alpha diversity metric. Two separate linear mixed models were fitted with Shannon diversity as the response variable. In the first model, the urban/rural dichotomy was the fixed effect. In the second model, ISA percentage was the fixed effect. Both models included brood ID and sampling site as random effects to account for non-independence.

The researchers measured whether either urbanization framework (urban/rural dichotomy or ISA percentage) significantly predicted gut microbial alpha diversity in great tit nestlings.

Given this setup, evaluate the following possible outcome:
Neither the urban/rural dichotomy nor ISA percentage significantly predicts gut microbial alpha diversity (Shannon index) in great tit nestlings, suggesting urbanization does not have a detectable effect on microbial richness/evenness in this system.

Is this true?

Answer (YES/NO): NO